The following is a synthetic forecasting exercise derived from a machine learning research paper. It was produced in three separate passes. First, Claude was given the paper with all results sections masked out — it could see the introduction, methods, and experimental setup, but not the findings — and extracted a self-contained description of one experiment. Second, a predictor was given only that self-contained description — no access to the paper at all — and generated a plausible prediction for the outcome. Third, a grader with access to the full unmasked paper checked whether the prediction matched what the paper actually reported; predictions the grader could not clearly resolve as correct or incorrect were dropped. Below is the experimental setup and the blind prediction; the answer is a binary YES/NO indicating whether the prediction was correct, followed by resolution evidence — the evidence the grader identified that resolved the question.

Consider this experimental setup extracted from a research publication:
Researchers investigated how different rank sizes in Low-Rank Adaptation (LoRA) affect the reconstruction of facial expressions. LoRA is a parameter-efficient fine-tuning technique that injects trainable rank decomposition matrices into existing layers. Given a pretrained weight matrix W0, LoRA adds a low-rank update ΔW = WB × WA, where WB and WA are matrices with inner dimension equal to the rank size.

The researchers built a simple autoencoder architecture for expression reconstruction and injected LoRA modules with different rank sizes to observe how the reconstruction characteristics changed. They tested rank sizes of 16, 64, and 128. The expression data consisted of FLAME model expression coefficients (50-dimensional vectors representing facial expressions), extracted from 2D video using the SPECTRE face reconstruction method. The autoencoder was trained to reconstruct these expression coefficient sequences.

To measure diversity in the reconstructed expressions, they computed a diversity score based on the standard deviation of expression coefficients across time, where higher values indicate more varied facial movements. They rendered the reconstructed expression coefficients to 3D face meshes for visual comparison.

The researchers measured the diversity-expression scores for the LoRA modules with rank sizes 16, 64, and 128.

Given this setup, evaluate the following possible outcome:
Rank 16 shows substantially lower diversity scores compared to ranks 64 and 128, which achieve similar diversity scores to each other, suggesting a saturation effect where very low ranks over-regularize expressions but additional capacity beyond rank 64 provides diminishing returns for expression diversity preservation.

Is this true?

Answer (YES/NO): NO